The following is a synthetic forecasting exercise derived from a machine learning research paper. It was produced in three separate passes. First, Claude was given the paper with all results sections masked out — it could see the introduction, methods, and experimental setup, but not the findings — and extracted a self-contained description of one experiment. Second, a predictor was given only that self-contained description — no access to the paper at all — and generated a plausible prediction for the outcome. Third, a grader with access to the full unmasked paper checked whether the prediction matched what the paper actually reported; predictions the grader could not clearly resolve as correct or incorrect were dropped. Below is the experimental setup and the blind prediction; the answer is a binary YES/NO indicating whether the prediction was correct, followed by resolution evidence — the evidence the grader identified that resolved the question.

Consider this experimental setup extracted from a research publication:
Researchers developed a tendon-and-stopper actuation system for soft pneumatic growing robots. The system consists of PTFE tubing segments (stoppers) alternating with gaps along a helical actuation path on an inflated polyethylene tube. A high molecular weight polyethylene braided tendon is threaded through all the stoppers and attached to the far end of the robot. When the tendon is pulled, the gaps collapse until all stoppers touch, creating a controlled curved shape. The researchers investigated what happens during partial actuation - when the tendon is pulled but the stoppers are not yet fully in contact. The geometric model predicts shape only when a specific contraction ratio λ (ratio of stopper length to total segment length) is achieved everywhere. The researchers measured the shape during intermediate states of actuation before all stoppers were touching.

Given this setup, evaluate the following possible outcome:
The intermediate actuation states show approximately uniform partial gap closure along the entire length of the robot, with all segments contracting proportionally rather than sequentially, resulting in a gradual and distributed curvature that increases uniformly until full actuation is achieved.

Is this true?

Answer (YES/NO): NO